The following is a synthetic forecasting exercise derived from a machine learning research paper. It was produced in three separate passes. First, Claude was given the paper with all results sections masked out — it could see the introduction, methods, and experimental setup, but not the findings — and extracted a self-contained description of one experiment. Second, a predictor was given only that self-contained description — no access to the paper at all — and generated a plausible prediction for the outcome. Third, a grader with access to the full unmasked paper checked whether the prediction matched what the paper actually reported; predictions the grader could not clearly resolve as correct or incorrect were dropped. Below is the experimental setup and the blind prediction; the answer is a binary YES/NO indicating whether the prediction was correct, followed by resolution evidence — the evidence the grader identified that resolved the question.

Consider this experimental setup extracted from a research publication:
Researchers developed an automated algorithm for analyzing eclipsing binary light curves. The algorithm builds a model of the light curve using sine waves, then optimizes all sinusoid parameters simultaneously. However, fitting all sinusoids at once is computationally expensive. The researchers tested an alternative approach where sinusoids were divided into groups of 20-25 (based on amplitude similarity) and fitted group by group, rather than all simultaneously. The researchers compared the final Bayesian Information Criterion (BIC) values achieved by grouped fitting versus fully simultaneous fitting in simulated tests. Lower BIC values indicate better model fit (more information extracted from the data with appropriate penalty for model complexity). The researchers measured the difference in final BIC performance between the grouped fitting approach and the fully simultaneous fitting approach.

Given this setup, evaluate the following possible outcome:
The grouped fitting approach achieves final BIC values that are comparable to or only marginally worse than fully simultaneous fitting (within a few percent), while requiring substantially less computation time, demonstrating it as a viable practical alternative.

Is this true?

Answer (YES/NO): NO